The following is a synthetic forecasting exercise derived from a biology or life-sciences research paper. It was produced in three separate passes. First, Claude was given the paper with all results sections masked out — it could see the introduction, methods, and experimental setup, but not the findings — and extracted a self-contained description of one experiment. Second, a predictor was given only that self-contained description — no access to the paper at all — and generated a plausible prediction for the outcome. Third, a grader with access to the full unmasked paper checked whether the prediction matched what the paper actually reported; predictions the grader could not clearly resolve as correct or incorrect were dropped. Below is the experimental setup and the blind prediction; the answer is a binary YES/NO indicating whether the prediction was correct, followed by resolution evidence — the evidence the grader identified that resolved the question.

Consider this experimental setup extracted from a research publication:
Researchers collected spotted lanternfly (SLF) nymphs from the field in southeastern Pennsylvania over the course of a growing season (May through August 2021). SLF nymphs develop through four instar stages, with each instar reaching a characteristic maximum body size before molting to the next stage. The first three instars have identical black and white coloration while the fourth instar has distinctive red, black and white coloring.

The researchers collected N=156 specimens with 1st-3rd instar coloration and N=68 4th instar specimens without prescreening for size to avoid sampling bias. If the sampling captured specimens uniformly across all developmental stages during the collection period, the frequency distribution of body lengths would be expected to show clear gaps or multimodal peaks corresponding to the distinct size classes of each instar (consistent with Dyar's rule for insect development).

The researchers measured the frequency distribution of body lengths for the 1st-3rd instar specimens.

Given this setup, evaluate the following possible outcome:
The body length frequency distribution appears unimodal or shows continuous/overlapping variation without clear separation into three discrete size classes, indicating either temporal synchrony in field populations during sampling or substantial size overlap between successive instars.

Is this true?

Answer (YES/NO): NO